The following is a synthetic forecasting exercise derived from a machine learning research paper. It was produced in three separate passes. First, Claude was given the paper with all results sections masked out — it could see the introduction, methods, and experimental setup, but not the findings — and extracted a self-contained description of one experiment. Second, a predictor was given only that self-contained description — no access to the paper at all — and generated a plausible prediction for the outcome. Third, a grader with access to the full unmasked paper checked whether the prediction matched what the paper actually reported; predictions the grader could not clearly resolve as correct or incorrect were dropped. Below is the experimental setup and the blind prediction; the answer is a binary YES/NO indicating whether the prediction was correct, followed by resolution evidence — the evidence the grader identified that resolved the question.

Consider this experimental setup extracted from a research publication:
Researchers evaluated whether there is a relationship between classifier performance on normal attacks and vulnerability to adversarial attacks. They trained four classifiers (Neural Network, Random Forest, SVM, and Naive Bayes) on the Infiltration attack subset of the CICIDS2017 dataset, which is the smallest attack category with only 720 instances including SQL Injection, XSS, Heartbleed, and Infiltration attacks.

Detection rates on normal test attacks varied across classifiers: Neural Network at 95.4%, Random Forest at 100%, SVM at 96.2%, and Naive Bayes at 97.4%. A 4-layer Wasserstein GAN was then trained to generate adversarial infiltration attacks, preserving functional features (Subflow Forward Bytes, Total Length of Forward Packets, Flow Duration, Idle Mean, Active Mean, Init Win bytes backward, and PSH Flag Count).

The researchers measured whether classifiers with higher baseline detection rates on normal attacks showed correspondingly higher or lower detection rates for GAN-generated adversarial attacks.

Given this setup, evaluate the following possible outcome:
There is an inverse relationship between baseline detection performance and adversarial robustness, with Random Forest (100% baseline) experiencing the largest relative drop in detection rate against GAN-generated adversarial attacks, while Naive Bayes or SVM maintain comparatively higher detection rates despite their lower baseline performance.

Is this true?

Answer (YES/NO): NO